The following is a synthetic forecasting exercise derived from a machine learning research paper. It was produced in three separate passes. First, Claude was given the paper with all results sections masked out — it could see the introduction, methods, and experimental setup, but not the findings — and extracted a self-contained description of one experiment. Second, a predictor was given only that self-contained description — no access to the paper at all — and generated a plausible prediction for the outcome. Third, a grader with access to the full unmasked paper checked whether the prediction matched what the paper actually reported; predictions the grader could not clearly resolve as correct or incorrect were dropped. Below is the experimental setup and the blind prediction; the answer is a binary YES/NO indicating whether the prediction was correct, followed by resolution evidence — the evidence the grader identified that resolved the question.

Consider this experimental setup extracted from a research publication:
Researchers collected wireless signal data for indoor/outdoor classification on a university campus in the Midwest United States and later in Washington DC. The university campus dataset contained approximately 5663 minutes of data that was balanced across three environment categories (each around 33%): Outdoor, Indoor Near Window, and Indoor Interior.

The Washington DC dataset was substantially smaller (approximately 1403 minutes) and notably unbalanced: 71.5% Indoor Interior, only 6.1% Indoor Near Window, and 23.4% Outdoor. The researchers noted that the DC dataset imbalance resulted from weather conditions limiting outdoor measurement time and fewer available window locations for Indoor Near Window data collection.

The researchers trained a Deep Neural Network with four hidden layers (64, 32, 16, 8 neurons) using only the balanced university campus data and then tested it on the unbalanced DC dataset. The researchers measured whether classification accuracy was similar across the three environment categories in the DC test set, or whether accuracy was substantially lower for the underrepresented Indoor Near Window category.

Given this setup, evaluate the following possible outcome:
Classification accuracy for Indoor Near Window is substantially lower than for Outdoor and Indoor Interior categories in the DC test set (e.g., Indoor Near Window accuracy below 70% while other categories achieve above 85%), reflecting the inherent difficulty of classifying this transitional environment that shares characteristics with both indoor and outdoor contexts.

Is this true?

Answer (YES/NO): NO